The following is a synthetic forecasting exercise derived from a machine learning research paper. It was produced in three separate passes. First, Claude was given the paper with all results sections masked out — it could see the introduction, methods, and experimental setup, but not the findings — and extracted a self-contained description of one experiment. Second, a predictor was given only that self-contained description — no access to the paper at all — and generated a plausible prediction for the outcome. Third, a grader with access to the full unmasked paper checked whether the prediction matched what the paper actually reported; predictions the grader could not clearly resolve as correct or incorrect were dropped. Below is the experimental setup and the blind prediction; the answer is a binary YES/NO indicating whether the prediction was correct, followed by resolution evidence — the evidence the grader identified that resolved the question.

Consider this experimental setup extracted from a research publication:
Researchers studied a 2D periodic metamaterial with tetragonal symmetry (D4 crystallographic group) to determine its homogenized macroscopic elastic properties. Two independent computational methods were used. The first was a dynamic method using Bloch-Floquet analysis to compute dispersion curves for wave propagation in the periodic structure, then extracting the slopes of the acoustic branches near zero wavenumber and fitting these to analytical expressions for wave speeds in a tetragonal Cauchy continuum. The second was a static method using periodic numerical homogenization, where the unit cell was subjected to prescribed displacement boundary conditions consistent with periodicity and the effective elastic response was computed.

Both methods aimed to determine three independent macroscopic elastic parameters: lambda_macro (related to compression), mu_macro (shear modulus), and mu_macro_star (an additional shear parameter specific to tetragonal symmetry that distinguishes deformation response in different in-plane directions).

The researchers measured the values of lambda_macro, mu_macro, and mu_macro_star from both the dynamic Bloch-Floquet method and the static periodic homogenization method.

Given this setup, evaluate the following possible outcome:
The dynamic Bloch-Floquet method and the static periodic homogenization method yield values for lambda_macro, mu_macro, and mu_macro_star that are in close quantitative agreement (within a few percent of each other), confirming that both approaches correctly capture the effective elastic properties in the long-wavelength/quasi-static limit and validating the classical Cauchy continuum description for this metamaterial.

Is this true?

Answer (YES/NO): YES